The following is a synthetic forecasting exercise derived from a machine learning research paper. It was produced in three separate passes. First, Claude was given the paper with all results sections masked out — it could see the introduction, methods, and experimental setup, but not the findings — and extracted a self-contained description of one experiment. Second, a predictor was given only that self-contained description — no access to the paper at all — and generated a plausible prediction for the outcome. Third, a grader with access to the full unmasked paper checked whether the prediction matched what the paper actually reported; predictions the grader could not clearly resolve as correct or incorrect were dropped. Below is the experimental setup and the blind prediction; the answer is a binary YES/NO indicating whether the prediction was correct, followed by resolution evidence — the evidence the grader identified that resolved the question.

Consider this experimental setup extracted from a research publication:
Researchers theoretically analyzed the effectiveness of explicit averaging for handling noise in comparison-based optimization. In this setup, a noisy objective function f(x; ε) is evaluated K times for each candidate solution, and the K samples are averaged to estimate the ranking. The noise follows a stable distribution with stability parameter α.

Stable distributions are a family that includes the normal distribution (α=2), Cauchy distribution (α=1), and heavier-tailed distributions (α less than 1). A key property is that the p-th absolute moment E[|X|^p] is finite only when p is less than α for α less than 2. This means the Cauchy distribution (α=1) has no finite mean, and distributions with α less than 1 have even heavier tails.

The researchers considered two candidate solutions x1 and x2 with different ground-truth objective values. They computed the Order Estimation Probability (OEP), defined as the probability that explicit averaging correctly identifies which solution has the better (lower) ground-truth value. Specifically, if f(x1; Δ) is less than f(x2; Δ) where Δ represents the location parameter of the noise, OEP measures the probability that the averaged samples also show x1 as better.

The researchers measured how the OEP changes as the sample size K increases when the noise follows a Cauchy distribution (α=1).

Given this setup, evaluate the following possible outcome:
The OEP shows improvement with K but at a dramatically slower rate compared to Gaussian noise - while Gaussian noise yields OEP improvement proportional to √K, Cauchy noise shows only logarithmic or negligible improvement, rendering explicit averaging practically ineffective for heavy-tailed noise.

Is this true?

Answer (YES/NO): NO